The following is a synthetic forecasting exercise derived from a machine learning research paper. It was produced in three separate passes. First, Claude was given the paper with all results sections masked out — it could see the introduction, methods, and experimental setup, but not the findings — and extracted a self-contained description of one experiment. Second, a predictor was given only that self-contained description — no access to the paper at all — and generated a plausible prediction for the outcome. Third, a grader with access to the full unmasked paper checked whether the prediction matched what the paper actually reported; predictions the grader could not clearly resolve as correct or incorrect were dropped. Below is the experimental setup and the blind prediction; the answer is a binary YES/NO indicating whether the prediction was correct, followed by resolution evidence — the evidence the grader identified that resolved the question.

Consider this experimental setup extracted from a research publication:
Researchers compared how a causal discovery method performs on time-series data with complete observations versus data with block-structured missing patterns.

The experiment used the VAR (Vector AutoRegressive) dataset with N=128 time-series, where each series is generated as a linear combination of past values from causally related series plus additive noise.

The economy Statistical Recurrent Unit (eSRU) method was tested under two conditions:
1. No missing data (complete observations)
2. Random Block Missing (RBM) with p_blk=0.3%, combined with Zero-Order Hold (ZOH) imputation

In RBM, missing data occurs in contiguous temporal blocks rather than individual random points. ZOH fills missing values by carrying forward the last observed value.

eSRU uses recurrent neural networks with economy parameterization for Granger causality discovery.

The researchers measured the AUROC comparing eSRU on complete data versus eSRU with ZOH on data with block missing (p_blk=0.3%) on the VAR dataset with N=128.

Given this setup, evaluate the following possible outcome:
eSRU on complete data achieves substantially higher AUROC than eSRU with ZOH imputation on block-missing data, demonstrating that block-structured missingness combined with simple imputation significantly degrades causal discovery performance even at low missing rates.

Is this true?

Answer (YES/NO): NO